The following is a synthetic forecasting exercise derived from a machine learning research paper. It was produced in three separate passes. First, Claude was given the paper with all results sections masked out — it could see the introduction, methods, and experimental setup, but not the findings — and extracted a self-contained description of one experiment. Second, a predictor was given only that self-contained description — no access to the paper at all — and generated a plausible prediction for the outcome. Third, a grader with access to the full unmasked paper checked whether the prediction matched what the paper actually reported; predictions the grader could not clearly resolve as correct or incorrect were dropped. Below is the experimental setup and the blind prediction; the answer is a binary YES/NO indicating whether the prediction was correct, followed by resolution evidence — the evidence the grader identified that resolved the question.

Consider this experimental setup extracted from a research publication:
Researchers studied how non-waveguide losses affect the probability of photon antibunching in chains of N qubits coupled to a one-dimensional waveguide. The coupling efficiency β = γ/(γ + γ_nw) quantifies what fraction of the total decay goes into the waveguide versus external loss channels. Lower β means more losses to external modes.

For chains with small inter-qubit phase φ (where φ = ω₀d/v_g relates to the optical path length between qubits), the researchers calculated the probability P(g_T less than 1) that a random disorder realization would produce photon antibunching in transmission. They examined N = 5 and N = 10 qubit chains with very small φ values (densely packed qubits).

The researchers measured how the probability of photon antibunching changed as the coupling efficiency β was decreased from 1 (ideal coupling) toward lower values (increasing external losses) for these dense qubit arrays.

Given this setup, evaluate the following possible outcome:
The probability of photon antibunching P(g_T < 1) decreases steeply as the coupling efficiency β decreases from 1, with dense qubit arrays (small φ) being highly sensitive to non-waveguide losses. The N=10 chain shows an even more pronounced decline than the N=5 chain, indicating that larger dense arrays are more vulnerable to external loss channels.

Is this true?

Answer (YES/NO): NO